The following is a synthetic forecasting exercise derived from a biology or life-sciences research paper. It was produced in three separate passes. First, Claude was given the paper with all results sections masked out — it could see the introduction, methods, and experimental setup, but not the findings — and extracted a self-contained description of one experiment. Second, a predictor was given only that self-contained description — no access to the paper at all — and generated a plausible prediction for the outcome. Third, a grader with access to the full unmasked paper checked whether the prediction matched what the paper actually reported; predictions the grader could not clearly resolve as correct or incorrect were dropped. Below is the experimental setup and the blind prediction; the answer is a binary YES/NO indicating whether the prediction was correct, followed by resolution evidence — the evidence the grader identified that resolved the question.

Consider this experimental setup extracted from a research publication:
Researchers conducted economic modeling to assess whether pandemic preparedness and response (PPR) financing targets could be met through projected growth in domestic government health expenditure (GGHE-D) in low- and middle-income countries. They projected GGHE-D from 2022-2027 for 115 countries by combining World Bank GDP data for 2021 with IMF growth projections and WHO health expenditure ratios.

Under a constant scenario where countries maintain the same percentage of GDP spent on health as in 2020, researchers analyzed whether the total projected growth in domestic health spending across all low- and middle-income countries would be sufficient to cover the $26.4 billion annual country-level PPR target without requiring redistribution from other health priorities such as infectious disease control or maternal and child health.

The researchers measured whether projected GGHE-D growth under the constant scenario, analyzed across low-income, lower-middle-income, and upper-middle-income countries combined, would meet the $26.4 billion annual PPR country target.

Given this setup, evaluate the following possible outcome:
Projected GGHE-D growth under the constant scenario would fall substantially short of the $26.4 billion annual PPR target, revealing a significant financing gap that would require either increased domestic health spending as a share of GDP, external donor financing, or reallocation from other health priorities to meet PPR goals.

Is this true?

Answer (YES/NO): YES